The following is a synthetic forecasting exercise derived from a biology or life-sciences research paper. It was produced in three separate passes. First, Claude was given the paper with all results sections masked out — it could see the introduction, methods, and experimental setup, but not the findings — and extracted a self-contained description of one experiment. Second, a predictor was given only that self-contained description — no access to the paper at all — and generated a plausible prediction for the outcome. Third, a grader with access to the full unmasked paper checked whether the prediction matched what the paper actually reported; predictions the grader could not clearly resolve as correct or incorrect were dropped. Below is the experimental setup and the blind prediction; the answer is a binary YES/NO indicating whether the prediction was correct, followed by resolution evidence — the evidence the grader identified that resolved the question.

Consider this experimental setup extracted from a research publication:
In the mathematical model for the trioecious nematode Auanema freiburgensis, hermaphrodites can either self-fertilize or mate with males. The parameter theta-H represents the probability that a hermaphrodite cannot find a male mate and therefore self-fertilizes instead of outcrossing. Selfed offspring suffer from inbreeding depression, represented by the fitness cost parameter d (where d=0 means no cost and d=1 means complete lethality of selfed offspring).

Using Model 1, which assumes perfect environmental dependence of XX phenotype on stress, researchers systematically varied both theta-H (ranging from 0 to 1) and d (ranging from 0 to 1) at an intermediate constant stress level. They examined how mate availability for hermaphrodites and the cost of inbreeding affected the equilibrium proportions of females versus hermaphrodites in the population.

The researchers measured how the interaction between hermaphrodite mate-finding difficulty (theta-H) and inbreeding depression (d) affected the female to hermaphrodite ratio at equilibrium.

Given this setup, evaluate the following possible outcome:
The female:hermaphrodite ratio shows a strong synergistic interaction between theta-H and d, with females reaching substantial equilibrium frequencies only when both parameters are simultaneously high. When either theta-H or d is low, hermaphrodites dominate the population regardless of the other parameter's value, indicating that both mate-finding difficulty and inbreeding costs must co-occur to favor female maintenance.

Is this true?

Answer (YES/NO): NO